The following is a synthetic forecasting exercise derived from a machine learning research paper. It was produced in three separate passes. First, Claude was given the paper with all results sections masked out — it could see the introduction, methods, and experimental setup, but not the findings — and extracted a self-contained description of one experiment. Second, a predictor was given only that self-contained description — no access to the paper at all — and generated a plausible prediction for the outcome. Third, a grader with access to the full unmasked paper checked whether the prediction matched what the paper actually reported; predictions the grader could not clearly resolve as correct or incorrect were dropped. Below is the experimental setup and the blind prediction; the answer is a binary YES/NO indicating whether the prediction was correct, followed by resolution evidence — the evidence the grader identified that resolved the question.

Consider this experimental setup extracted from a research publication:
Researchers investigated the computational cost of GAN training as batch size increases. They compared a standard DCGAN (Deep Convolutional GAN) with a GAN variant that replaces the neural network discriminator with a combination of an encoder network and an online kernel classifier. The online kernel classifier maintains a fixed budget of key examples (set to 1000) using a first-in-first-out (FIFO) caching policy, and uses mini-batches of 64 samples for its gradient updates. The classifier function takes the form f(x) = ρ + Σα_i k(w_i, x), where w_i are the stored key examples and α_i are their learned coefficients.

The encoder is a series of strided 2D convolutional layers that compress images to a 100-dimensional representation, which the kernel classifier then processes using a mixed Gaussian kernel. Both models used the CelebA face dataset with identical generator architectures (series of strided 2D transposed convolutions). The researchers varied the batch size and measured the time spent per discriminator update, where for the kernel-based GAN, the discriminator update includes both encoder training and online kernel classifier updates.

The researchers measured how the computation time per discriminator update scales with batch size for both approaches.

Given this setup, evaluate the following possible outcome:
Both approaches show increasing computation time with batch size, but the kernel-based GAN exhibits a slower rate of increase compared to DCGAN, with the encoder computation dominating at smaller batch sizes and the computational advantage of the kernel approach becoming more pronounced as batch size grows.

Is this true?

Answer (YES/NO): NO